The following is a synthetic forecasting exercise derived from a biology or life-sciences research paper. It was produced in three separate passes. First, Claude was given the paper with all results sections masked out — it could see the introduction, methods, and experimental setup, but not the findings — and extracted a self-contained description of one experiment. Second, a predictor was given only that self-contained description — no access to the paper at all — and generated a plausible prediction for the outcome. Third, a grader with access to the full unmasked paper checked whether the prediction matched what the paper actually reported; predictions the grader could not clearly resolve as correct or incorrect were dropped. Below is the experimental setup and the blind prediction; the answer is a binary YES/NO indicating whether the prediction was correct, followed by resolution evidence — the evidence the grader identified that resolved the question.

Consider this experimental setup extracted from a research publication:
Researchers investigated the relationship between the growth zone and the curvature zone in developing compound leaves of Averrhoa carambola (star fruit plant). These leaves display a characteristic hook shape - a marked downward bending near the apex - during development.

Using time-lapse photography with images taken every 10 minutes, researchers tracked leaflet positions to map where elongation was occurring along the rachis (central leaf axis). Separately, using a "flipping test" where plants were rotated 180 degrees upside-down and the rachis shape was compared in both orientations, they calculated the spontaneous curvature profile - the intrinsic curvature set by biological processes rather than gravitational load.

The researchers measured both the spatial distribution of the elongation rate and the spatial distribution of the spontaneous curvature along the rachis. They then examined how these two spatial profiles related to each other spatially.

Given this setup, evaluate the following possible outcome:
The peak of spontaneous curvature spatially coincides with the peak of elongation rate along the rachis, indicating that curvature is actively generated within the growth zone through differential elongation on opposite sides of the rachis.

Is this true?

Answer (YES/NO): NO